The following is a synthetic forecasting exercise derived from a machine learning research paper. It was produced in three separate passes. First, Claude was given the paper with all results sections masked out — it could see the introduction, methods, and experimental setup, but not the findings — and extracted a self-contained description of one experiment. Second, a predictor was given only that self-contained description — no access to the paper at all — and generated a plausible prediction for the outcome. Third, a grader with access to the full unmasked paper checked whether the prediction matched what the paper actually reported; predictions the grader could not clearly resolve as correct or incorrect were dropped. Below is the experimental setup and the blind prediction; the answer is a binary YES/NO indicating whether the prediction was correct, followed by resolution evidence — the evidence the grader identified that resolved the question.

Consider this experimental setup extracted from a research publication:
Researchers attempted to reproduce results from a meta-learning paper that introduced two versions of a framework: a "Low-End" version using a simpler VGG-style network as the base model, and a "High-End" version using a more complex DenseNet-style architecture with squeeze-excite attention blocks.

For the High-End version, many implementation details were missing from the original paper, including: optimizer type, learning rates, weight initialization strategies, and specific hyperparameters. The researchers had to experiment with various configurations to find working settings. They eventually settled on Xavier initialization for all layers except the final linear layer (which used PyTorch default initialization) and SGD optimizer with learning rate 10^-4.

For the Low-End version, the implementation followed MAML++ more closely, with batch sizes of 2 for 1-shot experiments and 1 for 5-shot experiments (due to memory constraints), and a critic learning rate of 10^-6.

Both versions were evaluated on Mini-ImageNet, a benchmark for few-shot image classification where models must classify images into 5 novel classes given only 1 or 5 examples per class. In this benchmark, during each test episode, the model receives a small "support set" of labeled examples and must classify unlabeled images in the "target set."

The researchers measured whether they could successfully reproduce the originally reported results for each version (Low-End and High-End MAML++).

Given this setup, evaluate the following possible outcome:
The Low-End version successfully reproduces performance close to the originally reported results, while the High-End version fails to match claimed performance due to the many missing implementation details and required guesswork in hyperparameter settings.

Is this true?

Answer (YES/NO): YES